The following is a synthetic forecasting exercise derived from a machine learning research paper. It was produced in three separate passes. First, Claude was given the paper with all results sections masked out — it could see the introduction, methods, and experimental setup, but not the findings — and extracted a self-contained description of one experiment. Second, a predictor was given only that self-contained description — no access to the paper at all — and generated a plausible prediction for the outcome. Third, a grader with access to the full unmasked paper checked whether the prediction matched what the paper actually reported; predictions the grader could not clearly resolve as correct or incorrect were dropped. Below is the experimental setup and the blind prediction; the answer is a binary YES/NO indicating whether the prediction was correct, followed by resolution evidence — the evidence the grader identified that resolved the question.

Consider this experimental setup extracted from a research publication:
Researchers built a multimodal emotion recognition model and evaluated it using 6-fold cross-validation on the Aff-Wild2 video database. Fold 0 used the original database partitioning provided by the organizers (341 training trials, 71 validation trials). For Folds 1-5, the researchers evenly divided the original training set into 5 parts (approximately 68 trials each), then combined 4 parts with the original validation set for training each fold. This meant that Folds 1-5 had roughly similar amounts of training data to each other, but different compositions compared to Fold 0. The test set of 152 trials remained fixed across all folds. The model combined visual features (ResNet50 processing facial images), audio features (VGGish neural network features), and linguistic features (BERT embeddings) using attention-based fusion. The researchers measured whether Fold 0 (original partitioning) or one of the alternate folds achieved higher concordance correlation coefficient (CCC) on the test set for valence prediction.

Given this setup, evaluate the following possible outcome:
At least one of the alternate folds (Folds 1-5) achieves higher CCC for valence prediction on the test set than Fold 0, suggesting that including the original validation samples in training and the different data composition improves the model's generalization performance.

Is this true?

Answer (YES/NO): YES